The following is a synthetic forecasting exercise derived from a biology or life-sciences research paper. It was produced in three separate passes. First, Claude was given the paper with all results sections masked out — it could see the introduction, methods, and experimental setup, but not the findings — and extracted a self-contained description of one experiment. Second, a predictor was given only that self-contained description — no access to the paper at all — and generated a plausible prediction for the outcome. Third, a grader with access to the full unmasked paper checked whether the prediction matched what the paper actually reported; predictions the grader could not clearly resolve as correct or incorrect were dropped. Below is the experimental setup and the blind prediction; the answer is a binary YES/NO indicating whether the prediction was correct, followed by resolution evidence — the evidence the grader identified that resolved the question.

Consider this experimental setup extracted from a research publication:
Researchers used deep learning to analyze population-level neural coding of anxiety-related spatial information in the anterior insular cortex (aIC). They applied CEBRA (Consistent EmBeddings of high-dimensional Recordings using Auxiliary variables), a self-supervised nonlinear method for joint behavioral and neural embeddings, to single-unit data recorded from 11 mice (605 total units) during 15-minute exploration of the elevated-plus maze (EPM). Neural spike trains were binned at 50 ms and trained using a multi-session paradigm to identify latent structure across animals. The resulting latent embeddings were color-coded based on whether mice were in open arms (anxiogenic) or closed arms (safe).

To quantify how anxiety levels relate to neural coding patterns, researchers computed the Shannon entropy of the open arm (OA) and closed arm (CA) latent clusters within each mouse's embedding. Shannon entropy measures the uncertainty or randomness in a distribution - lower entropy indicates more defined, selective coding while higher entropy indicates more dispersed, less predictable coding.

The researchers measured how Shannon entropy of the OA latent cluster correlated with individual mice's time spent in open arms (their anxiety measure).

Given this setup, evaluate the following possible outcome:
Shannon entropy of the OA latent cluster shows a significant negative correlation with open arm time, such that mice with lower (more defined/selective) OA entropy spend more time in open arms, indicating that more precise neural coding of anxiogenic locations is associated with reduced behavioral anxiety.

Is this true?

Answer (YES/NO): NO